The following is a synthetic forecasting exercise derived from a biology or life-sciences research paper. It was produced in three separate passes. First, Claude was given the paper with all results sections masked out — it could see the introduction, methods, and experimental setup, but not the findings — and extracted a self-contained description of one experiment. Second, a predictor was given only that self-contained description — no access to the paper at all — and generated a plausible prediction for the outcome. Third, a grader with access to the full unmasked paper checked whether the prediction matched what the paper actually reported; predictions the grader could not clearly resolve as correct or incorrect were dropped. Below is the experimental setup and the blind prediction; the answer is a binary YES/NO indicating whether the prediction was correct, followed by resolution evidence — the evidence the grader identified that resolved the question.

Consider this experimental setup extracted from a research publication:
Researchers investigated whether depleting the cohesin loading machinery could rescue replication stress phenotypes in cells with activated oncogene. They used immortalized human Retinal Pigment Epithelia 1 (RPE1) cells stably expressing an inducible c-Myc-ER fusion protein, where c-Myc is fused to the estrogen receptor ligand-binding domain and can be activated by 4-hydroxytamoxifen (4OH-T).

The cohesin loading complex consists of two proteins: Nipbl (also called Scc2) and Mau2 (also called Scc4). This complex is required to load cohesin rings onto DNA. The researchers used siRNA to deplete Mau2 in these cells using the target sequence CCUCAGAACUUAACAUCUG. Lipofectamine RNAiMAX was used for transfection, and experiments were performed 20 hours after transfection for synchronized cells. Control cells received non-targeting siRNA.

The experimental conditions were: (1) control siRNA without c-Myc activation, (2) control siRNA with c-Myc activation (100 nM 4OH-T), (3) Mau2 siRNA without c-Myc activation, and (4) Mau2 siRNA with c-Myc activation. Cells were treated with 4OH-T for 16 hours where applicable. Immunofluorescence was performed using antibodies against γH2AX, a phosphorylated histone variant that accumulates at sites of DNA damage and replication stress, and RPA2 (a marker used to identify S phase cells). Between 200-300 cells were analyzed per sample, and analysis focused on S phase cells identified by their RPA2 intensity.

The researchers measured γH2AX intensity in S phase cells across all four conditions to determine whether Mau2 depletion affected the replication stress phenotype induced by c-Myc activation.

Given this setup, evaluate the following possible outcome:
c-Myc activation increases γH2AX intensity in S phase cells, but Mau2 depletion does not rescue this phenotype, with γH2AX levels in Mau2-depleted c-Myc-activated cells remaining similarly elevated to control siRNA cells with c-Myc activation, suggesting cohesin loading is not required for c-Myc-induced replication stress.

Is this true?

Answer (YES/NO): NO